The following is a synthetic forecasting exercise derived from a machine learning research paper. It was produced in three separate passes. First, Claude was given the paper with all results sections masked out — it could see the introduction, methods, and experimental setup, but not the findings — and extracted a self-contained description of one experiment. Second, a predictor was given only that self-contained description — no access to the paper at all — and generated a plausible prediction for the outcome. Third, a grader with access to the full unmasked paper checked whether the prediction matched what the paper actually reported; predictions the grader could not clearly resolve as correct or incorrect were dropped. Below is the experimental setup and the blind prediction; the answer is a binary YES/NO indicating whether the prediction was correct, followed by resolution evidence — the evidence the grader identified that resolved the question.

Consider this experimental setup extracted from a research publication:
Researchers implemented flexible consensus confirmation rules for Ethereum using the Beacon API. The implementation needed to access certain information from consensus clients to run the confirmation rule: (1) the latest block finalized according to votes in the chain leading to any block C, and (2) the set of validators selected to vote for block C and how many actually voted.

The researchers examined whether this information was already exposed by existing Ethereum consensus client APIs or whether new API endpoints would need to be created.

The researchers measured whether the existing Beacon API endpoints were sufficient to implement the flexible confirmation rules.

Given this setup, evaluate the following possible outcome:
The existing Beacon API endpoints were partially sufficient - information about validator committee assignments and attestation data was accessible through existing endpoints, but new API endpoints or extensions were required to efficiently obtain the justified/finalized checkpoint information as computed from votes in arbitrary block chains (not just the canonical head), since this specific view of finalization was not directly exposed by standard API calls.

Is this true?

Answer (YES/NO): NO